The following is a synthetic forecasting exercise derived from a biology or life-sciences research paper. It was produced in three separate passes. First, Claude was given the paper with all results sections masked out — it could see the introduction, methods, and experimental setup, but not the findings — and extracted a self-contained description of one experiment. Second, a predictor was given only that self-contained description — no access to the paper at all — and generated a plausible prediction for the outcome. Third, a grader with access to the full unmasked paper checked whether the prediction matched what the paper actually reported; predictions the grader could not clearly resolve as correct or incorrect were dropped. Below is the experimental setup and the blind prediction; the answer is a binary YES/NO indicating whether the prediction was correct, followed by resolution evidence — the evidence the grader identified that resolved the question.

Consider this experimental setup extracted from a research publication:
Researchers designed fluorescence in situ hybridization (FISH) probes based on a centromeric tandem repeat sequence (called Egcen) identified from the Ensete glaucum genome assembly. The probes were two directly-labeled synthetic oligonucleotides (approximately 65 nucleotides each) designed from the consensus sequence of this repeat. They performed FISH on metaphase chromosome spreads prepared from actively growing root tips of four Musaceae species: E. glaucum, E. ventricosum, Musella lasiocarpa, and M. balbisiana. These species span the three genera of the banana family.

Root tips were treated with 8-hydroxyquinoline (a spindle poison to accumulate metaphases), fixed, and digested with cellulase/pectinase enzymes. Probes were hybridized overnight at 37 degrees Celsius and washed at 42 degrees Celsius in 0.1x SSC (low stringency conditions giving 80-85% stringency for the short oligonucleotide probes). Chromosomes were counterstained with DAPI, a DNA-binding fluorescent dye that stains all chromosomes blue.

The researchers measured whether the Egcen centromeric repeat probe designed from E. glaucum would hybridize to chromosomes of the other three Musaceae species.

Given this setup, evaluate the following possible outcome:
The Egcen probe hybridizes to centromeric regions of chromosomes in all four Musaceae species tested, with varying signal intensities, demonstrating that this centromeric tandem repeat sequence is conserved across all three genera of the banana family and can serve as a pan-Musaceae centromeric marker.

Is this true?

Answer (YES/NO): NO